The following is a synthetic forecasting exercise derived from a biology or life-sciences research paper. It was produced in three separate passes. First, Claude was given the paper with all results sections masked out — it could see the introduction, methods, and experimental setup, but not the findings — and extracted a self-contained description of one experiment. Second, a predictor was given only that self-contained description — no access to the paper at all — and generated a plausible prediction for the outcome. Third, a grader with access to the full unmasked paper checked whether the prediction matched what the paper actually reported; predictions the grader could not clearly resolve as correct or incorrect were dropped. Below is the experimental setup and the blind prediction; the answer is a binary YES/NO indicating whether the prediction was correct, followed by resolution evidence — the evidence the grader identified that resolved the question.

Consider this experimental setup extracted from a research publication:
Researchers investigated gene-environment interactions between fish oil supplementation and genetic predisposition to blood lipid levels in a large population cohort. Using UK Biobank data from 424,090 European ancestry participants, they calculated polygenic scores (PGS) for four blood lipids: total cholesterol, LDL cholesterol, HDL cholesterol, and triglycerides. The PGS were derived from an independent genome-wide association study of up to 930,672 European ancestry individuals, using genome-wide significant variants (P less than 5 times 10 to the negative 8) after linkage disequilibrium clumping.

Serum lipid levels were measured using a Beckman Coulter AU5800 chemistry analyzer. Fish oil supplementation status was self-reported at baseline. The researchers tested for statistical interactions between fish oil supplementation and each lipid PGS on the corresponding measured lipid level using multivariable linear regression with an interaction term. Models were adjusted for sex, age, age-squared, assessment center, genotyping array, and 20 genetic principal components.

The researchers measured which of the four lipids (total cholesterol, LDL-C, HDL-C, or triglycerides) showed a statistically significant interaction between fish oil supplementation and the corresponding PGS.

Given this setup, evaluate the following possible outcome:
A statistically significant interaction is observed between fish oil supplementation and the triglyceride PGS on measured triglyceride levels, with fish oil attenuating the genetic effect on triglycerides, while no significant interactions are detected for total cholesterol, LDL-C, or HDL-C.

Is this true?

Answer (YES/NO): NO